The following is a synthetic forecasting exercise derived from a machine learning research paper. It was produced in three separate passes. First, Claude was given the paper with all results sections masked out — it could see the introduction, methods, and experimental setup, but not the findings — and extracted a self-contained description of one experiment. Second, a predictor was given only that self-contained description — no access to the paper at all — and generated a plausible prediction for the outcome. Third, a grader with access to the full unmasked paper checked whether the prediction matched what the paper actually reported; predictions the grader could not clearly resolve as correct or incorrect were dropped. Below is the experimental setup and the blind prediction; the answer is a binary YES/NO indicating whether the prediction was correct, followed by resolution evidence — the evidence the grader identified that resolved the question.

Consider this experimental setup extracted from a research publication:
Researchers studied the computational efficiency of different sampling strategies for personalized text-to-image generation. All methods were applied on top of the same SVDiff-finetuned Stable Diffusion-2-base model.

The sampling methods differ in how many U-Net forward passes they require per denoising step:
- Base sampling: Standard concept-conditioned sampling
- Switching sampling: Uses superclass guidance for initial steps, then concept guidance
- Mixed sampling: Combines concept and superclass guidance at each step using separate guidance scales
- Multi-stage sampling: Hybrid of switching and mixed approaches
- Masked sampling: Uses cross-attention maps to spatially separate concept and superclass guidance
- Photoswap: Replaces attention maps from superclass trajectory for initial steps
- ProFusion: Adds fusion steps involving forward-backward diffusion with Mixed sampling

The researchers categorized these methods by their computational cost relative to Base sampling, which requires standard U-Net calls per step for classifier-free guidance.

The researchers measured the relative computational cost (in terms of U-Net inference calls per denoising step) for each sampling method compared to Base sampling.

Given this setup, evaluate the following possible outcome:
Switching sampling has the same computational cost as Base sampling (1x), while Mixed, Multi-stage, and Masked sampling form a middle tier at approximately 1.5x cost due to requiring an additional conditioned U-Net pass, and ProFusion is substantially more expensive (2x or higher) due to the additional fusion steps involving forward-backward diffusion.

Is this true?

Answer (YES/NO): NO